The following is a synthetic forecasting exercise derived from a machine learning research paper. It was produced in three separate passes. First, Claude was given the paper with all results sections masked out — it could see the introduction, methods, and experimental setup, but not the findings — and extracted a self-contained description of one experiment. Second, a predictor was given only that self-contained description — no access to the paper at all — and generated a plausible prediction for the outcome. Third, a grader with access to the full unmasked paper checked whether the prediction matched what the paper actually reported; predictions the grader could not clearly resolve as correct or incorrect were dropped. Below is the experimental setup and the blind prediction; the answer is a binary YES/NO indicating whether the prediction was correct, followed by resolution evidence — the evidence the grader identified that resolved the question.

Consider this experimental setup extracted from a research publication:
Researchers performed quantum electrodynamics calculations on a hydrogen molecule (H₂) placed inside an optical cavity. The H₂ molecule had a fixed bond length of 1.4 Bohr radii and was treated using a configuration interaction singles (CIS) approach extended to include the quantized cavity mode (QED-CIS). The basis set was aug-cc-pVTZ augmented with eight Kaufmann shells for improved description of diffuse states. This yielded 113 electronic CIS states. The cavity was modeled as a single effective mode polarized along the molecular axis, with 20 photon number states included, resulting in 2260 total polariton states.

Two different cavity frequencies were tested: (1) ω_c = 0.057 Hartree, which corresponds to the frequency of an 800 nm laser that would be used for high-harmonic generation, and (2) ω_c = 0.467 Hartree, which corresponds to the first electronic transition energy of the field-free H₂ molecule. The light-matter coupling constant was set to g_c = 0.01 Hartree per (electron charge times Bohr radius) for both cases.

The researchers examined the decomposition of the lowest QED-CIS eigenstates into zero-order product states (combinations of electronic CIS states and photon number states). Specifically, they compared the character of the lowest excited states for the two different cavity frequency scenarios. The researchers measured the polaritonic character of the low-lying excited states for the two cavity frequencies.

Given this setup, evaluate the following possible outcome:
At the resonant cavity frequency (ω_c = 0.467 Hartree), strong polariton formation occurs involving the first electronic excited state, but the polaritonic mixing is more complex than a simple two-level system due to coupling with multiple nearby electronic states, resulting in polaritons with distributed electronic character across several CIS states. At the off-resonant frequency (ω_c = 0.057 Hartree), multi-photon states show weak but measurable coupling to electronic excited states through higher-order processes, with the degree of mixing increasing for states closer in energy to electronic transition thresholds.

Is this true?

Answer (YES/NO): NO